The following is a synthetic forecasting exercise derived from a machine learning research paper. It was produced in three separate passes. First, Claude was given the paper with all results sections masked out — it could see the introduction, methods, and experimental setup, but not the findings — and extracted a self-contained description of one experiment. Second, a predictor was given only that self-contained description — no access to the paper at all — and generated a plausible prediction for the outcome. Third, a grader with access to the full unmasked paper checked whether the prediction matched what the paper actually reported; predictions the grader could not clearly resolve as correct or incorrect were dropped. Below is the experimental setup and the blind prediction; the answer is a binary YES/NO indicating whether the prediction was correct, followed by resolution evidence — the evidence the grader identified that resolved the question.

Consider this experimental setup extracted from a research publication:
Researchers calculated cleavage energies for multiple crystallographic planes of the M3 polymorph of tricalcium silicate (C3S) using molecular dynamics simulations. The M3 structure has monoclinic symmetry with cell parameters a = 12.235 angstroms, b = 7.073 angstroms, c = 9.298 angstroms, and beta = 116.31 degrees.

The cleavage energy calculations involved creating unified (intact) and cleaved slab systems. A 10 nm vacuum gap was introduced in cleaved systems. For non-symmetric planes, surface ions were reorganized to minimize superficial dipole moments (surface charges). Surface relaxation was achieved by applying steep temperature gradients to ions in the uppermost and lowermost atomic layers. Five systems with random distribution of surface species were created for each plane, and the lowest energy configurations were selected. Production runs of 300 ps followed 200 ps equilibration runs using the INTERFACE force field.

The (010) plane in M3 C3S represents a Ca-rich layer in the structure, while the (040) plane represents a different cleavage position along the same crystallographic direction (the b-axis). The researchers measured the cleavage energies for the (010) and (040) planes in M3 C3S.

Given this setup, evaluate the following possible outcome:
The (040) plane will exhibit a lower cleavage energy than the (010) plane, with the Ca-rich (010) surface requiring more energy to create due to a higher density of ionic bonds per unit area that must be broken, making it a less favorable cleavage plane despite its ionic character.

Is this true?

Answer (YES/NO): YES